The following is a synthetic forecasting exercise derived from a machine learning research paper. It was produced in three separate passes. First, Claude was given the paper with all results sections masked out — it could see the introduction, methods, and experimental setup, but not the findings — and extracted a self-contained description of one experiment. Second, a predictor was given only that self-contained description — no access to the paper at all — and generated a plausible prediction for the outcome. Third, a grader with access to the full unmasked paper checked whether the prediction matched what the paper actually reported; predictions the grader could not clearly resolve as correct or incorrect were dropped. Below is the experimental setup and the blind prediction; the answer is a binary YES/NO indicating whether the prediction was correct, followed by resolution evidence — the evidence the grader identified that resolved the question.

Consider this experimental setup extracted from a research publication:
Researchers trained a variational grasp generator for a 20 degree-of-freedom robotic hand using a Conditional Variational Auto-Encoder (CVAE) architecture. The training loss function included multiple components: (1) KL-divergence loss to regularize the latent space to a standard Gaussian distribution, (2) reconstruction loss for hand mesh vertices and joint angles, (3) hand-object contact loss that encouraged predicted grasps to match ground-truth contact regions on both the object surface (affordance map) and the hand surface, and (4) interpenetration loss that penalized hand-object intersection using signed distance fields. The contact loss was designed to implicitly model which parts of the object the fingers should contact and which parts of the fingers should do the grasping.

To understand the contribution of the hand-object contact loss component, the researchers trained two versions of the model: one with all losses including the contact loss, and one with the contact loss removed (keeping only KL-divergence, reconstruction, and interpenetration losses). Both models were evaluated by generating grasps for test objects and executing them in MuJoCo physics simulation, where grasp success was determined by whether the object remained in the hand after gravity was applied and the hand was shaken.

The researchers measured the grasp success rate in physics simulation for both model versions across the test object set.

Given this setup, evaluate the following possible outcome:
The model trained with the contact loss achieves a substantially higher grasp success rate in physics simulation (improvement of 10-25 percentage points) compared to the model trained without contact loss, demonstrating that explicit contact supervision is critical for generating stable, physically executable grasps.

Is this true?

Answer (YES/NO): NO